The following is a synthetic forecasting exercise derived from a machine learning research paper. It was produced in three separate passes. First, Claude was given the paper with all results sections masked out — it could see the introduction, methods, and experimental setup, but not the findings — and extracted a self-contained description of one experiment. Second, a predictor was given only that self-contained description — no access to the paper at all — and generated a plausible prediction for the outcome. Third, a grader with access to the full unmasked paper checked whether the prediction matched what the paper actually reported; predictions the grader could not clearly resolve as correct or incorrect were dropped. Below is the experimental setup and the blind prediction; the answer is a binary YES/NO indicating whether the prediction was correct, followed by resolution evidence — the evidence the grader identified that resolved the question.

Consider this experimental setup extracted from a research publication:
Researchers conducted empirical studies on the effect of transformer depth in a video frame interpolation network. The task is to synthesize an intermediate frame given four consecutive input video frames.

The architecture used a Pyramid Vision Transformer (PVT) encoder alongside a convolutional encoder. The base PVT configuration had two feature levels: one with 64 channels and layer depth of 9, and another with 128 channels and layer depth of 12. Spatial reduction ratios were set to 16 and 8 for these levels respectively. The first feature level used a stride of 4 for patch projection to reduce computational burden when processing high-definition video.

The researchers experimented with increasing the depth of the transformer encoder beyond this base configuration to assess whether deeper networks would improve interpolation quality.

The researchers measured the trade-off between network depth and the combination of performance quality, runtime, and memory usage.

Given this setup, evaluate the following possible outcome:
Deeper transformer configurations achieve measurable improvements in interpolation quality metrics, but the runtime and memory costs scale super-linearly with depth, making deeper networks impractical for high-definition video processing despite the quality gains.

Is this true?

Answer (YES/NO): NO